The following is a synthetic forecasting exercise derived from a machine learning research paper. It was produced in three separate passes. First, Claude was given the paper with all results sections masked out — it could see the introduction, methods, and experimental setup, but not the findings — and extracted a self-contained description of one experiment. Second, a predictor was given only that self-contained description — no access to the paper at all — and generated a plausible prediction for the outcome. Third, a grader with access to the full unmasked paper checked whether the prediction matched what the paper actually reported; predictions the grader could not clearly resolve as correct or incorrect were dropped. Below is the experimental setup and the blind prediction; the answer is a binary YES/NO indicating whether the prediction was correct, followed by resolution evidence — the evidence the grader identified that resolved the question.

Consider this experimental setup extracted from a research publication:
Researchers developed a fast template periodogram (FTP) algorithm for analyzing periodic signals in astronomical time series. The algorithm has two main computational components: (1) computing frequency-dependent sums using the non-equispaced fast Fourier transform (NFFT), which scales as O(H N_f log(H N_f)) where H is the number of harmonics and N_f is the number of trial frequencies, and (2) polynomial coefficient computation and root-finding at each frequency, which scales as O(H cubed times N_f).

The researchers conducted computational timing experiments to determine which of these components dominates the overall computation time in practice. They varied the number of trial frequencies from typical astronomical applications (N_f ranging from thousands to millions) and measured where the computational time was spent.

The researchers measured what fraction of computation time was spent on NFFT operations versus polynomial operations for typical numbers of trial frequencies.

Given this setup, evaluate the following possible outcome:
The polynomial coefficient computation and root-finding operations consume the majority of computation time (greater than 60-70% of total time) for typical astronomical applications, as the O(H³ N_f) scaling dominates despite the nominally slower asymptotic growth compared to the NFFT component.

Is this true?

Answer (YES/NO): YES